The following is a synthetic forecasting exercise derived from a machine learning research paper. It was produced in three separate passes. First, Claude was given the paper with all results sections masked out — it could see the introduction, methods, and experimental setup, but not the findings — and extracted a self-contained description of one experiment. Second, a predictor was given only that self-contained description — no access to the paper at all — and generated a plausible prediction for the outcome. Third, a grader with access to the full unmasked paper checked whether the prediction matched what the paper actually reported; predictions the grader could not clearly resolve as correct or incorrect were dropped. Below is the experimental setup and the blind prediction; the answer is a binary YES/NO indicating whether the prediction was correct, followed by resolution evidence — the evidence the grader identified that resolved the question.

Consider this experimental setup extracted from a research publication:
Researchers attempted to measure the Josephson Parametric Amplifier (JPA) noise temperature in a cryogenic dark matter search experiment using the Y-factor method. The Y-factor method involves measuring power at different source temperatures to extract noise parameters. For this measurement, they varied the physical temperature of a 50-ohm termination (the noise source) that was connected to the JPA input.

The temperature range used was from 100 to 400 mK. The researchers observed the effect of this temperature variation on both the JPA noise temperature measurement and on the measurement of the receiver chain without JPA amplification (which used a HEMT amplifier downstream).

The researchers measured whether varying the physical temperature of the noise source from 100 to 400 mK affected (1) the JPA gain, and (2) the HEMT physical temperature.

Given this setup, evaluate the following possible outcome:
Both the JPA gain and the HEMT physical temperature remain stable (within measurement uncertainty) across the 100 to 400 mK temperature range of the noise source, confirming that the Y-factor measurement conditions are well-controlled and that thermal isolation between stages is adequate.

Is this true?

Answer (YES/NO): NO